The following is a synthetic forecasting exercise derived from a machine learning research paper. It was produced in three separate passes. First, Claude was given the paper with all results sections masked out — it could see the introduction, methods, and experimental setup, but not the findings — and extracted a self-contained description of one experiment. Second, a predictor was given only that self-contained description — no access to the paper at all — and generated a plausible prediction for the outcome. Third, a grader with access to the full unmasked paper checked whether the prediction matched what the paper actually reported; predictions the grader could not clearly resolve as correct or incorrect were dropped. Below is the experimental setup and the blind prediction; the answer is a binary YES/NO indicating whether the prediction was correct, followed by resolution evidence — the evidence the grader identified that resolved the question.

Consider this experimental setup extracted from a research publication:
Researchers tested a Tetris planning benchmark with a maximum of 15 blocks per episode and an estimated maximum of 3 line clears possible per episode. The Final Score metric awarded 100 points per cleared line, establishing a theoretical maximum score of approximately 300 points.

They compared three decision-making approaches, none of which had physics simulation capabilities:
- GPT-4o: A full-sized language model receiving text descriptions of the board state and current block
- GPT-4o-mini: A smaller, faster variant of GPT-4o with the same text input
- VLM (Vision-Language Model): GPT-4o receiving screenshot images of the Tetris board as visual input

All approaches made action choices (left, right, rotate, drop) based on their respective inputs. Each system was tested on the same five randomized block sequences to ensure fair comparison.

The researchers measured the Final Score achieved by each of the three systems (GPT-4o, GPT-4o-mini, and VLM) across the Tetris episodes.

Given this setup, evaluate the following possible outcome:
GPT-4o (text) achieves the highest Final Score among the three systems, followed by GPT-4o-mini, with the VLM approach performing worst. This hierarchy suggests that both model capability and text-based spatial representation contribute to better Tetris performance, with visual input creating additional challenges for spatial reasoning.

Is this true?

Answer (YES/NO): NO